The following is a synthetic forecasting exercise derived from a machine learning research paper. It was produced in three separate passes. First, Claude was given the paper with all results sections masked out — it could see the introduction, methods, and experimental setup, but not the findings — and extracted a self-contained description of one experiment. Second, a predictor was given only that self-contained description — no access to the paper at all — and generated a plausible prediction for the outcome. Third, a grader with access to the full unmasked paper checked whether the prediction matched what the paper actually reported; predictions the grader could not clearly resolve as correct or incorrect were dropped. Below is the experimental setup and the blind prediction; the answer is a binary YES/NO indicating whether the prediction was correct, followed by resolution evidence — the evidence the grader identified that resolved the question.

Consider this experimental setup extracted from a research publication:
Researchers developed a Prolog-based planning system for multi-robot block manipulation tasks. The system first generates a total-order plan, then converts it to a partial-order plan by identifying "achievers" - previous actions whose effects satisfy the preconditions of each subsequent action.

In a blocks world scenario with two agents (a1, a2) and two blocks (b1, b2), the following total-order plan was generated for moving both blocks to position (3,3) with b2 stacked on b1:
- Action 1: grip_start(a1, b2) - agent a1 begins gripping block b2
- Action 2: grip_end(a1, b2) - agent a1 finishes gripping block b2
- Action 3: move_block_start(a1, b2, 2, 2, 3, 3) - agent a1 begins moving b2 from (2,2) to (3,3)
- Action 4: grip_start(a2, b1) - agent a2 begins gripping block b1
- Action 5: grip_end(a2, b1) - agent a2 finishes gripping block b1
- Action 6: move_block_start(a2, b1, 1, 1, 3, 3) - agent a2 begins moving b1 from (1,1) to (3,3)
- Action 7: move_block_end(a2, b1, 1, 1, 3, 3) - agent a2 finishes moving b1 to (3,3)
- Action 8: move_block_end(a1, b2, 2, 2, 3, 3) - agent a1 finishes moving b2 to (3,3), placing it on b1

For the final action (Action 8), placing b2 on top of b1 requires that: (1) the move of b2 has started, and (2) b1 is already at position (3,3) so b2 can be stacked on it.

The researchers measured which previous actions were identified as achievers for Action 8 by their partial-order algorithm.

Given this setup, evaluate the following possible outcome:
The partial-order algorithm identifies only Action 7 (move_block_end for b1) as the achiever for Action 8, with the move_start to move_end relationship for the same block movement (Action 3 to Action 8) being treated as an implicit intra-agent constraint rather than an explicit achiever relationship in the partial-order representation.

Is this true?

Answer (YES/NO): NO